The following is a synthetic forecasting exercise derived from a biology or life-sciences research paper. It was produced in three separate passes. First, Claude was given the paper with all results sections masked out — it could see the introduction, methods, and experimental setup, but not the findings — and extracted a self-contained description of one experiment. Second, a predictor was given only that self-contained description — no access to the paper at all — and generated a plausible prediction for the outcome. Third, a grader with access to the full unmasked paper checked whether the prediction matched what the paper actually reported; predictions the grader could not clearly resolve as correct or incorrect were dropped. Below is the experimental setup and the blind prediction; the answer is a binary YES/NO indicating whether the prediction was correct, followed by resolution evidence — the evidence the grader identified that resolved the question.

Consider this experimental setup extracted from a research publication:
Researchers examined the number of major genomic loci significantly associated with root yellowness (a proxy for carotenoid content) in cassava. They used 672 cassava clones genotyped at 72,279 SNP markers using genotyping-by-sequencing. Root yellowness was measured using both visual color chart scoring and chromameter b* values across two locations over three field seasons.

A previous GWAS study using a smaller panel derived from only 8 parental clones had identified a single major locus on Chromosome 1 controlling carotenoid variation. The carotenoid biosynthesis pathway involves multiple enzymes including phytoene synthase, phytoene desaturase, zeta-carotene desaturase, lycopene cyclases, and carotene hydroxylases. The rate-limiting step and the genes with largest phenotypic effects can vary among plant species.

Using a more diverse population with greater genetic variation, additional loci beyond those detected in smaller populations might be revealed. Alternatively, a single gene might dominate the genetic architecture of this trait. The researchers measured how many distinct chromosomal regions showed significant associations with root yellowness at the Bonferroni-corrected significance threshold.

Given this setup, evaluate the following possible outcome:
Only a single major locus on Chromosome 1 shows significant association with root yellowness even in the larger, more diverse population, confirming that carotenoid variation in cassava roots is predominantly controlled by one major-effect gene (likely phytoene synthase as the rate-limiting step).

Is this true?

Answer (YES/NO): NO